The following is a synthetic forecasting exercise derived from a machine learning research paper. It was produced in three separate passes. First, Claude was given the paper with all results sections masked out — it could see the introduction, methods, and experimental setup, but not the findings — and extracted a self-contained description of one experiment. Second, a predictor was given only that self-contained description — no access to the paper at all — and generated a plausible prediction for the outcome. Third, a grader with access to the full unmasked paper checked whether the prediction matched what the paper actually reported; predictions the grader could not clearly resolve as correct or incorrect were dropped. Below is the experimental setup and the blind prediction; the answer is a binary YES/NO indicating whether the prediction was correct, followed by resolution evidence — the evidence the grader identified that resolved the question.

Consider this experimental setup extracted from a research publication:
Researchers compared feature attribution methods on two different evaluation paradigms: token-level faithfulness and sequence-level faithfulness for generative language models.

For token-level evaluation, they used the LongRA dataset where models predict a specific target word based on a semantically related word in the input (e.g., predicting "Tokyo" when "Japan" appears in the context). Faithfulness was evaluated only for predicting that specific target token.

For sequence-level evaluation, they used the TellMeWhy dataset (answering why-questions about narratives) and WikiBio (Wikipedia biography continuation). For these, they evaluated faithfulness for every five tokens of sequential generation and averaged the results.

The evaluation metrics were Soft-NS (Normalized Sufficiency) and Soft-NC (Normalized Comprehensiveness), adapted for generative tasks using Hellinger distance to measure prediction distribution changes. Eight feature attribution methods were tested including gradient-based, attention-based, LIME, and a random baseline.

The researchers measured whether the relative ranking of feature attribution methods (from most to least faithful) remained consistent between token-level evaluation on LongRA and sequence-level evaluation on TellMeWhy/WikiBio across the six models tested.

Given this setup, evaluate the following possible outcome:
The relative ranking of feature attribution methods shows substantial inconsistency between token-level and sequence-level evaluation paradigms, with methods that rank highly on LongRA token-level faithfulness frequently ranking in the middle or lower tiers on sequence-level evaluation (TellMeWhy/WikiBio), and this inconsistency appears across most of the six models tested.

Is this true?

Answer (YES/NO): YES